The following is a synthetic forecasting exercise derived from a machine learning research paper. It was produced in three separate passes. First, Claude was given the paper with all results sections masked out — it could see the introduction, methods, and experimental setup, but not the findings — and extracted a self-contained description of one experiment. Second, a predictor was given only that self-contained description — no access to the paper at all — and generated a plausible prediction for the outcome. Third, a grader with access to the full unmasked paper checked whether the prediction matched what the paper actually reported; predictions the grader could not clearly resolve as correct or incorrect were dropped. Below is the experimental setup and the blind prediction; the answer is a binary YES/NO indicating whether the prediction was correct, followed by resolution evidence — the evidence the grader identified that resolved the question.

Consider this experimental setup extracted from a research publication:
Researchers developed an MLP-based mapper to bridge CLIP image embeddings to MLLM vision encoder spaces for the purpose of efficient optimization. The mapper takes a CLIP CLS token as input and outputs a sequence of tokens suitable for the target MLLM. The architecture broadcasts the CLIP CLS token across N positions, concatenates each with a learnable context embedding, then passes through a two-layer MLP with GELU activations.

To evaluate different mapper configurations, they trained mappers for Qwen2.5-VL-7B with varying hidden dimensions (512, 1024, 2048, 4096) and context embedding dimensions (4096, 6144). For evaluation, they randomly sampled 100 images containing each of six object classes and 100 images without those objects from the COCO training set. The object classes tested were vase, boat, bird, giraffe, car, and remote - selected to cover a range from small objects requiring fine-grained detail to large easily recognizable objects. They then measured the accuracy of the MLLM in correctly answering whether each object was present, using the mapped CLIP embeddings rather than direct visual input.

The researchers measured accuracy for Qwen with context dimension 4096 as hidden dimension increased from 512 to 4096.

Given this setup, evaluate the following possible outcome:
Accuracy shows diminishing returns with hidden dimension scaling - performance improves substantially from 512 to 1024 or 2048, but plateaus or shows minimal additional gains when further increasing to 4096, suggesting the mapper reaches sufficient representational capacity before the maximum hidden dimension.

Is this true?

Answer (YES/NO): NO